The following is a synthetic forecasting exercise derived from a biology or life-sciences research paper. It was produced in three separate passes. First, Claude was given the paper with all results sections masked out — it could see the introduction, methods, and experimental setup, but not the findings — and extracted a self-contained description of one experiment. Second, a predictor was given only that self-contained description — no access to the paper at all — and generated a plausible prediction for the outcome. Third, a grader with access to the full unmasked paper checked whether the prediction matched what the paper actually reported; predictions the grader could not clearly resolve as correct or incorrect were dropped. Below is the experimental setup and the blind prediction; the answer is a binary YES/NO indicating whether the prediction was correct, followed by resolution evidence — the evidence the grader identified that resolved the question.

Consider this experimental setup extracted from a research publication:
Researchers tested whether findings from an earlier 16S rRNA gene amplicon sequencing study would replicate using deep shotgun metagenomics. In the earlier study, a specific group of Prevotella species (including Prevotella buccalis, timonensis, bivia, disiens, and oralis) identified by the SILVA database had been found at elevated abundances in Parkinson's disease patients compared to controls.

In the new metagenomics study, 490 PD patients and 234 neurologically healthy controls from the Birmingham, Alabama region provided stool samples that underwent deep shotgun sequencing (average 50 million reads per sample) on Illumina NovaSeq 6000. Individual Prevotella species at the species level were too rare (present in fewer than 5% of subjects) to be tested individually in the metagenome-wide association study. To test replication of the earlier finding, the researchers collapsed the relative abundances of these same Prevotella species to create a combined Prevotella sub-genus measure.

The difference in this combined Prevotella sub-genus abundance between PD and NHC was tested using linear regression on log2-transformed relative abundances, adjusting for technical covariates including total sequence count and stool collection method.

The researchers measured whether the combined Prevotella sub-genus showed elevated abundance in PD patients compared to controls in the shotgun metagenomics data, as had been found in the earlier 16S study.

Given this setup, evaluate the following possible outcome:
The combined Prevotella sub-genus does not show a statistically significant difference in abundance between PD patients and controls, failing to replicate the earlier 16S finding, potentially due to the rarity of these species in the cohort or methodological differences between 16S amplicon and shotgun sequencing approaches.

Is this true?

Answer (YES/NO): NO